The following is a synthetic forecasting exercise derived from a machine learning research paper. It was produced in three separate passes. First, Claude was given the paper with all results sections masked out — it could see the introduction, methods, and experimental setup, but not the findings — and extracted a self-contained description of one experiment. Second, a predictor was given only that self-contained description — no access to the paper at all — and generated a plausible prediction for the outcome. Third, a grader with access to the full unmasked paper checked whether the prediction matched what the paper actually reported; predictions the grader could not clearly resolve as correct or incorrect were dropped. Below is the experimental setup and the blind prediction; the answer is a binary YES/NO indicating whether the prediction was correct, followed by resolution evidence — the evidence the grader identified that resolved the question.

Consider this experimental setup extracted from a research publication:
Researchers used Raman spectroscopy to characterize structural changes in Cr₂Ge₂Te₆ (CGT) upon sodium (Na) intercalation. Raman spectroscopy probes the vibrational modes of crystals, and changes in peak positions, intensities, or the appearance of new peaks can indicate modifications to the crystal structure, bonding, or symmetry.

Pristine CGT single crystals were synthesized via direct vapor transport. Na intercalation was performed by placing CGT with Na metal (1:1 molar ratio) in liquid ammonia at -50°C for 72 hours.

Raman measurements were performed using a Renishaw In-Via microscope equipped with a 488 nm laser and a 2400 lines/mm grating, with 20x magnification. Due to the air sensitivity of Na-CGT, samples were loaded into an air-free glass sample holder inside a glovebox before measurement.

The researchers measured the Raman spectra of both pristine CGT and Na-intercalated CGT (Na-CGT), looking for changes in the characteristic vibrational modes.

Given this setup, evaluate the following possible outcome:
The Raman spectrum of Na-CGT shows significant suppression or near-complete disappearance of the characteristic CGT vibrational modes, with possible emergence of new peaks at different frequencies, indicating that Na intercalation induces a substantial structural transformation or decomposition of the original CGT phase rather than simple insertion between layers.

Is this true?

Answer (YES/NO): NO